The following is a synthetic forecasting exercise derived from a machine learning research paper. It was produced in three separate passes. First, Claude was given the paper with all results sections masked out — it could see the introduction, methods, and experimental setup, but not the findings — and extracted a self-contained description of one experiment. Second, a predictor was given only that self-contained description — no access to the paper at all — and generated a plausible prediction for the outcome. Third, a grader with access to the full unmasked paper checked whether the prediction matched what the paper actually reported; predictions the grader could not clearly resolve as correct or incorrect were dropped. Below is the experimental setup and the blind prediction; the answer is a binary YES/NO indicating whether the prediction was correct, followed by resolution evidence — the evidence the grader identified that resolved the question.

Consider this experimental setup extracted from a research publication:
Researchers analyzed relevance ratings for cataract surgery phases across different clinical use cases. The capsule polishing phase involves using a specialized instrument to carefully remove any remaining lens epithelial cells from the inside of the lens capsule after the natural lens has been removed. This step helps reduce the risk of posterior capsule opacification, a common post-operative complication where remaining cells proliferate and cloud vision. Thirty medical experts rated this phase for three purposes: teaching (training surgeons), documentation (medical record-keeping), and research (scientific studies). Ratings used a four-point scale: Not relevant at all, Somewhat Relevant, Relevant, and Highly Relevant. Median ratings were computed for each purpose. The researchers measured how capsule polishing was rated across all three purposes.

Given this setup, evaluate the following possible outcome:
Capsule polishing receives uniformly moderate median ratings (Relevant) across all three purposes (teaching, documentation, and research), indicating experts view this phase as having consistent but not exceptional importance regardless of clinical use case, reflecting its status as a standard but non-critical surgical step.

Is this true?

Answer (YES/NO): NO